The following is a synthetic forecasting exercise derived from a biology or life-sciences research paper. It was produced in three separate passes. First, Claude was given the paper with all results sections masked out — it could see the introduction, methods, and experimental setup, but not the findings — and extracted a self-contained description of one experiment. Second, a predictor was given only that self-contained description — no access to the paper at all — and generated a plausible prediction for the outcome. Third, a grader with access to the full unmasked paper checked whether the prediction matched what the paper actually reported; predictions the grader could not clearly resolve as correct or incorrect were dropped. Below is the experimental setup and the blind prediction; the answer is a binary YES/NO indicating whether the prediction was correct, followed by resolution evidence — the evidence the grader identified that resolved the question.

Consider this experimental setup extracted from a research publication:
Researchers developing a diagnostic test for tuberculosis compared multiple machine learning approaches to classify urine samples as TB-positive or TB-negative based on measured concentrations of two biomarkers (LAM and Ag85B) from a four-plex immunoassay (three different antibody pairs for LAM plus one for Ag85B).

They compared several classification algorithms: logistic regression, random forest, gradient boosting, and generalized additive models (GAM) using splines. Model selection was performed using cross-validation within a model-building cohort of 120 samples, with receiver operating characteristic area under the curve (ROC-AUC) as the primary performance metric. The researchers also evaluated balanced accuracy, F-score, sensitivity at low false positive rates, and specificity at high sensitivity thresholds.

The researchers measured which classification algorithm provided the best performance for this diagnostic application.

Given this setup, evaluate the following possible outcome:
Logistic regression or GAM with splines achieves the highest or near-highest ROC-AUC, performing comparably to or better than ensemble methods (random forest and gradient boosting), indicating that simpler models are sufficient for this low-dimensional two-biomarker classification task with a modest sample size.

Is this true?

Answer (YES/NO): YES